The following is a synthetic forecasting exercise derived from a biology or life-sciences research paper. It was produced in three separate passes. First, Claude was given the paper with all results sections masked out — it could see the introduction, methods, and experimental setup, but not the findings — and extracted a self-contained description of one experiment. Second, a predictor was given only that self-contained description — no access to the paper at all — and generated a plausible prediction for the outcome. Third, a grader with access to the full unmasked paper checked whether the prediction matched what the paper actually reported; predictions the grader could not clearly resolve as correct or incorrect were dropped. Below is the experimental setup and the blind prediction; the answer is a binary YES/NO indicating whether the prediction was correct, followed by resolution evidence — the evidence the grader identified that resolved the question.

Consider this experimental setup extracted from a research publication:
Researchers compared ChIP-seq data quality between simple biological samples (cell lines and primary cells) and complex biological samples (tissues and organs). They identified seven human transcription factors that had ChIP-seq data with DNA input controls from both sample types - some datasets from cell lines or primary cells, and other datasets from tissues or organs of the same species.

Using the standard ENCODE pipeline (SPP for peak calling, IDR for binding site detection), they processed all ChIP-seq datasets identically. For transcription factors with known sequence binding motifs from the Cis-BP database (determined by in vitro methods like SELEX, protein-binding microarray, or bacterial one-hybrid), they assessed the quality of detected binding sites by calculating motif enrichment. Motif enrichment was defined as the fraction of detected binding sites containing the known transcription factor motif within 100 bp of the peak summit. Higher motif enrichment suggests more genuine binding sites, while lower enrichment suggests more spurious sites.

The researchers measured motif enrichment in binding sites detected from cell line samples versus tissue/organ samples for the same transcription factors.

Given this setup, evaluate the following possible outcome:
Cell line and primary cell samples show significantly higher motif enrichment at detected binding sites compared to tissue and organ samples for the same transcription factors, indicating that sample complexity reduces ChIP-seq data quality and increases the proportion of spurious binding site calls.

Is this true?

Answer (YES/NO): YES